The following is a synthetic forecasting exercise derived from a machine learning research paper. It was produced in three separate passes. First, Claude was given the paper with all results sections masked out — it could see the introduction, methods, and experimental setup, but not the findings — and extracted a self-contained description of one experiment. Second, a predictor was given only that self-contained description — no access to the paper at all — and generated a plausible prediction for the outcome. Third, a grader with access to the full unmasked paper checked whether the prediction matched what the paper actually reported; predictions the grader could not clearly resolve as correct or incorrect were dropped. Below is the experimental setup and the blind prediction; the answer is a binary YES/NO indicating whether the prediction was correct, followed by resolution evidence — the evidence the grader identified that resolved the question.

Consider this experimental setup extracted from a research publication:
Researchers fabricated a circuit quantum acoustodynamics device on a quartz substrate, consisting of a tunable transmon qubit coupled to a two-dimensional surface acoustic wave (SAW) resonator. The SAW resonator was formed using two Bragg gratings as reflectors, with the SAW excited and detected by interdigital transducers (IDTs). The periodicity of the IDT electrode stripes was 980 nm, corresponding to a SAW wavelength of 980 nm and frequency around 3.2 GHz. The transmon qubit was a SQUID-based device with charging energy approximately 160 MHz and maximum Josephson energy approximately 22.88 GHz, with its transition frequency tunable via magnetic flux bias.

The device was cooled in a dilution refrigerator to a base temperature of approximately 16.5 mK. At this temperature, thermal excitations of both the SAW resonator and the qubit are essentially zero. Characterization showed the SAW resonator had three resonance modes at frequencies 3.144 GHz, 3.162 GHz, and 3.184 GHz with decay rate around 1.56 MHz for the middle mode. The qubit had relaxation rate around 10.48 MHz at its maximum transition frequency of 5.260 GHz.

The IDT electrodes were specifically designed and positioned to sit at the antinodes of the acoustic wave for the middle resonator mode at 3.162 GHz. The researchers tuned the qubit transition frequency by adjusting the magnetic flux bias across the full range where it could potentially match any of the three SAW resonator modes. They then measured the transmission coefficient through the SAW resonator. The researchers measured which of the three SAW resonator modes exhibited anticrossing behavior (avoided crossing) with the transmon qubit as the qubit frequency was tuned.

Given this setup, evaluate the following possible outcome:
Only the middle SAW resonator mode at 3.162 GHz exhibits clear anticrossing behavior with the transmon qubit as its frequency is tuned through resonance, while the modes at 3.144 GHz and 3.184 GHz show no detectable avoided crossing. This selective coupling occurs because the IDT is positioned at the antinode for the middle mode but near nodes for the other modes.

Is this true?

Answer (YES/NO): YES